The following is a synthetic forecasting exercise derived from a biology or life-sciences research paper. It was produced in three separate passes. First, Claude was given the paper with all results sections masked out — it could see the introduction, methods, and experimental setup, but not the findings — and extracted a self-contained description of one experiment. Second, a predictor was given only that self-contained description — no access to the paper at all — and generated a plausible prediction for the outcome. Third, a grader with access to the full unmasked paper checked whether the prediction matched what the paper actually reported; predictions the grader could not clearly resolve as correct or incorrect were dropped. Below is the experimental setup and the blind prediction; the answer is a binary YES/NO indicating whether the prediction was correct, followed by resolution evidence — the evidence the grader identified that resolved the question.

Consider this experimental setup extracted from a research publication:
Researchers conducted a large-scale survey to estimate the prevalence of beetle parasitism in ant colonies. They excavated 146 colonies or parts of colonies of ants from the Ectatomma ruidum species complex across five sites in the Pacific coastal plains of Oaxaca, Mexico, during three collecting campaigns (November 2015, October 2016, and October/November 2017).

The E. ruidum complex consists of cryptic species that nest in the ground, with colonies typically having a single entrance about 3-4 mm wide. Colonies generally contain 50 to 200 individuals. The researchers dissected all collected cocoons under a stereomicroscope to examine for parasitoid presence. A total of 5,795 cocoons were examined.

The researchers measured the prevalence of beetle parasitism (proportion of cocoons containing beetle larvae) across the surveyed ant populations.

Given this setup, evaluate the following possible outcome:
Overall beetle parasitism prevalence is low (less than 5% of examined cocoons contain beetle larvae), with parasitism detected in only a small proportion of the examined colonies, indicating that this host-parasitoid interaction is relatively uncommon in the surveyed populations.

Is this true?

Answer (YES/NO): YES